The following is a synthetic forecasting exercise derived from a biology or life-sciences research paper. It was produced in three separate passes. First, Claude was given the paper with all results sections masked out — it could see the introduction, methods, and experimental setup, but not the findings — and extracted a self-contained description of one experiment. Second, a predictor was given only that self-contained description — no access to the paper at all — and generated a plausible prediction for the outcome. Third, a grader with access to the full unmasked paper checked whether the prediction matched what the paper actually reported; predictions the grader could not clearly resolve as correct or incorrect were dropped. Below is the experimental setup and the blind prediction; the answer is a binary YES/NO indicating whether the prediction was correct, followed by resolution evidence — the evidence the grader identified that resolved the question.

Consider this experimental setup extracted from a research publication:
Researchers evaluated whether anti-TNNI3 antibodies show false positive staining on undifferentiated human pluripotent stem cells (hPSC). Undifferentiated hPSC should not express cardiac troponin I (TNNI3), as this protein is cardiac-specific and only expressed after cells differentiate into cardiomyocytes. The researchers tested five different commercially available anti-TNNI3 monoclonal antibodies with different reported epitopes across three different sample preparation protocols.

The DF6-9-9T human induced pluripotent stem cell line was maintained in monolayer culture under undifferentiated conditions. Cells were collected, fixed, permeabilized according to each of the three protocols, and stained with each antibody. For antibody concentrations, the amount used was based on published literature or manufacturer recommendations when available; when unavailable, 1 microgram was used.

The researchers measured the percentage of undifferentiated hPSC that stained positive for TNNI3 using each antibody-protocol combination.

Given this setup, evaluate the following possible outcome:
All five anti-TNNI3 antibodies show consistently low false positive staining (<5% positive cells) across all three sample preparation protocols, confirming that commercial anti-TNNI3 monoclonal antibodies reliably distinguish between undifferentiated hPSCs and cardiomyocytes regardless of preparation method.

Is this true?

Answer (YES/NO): NO